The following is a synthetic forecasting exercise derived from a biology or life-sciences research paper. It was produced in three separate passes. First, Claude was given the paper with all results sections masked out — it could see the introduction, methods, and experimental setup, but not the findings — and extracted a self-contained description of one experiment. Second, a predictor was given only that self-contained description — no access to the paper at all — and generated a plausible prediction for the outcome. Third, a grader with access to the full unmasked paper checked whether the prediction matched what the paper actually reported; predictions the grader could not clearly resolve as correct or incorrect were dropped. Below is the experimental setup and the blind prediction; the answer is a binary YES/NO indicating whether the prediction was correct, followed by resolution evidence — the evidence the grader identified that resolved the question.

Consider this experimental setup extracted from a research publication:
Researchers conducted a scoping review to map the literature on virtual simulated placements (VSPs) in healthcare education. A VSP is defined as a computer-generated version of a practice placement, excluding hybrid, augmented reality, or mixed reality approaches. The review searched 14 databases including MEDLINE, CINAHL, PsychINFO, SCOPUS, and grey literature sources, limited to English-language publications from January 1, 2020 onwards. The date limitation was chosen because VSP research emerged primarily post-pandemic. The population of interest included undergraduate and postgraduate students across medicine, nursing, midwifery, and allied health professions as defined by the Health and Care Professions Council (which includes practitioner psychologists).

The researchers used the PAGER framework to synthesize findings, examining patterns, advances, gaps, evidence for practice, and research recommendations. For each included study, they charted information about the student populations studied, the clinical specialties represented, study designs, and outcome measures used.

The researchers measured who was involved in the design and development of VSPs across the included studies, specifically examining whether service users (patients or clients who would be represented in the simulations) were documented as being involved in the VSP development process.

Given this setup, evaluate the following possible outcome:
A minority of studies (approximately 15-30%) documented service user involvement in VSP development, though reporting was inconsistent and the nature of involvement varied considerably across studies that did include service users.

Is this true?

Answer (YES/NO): NO